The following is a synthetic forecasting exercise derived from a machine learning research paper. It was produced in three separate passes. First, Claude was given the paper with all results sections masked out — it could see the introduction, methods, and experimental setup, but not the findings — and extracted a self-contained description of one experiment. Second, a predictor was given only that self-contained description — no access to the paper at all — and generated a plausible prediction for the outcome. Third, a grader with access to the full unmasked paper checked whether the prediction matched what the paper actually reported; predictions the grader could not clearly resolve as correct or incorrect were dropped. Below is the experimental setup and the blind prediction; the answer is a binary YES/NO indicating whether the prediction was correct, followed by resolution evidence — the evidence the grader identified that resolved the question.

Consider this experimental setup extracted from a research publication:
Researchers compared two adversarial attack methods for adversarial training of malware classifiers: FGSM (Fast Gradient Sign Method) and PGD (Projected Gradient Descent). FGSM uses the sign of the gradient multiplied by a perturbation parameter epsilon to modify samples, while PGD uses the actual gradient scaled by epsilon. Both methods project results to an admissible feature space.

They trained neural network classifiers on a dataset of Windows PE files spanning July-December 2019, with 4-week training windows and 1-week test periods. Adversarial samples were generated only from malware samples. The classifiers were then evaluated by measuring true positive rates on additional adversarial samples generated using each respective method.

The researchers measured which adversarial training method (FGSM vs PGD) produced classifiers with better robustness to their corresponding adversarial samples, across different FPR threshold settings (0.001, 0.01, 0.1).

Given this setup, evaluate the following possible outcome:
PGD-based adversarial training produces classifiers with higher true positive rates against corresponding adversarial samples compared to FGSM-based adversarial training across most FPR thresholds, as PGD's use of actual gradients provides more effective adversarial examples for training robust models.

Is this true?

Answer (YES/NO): NO